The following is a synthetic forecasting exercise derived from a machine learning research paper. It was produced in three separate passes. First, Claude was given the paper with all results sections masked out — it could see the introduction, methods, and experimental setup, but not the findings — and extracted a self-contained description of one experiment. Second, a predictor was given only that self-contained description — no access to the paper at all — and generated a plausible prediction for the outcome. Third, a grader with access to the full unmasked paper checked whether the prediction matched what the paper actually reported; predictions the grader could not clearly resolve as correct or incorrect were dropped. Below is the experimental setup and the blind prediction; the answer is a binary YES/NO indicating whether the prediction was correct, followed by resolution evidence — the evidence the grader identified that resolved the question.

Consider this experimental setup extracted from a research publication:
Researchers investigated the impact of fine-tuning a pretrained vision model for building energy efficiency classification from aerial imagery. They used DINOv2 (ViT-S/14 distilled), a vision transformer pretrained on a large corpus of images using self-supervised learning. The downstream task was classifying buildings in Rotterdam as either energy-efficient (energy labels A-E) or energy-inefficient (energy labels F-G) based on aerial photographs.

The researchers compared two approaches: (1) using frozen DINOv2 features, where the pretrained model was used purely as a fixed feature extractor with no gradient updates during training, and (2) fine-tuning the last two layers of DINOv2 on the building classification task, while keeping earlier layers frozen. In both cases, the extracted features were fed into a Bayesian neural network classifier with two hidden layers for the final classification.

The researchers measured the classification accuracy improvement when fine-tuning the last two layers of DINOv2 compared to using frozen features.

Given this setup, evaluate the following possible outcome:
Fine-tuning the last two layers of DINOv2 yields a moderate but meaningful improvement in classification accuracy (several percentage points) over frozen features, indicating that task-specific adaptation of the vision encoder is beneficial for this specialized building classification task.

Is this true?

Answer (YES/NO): NO